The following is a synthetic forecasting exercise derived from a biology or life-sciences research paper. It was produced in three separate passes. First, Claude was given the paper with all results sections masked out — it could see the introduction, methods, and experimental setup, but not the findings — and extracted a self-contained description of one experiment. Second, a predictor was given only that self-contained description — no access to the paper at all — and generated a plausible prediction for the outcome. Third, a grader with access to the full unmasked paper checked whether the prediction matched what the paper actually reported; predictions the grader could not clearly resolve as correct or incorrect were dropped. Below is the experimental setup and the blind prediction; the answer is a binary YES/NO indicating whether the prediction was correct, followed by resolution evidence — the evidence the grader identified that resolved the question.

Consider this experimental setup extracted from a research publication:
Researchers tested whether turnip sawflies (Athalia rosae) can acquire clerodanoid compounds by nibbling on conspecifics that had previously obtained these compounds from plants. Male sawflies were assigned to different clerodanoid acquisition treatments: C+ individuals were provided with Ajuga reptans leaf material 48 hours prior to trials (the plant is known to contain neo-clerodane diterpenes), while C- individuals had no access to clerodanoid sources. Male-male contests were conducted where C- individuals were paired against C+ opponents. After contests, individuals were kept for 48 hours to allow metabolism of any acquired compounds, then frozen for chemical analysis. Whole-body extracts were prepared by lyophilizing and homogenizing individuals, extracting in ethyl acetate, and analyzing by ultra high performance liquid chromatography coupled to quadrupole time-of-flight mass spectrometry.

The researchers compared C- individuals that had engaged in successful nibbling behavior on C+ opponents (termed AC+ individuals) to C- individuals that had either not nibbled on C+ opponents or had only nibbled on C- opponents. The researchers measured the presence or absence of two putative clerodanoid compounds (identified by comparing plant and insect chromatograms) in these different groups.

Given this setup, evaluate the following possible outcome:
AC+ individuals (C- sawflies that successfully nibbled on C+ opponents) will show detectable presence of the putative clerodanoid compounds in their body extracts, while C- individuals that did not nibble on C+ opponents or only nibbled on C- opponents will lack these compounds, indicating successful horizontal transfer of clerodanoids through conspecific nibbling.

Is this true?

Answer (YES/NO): YES